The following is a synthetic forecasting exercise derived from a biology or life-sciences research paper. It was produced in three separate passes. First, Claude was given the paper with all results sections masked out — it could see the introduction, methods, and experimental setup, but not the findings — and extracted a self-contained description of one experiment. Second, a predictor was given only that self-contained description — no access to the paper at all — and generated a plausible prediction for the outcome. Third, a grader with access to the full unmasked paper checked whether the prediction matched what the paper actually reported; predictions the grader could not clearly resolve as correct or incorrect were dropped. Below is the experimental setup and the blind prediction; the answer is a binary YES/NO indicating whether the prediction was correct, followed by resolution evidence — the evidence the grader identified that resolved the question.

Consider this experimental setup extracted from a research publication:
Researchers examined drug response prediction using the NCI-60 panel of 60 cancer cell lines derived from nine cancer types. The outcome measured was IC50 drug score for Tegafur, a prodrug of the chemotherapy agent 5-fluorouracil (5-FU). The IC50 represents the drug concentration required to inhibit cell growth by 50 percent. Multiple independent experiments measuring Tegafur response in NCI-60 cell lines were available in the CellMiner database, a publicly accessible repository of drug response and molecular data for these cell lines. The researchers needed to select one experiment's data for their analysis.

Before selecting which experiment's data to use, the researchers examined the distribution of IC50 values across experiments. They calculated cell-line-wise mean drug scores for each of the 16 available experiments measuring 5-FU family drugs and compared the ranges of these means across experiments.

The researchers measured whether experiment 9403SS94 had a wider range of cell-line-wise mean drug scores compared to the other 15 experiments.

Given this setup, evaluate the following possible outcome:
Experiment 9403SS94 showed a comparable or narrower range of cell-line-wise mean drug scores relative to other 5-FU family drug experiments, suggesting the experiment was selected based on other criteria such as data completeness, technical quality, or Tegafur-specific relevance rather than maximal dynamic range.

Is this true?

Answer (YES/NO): NO